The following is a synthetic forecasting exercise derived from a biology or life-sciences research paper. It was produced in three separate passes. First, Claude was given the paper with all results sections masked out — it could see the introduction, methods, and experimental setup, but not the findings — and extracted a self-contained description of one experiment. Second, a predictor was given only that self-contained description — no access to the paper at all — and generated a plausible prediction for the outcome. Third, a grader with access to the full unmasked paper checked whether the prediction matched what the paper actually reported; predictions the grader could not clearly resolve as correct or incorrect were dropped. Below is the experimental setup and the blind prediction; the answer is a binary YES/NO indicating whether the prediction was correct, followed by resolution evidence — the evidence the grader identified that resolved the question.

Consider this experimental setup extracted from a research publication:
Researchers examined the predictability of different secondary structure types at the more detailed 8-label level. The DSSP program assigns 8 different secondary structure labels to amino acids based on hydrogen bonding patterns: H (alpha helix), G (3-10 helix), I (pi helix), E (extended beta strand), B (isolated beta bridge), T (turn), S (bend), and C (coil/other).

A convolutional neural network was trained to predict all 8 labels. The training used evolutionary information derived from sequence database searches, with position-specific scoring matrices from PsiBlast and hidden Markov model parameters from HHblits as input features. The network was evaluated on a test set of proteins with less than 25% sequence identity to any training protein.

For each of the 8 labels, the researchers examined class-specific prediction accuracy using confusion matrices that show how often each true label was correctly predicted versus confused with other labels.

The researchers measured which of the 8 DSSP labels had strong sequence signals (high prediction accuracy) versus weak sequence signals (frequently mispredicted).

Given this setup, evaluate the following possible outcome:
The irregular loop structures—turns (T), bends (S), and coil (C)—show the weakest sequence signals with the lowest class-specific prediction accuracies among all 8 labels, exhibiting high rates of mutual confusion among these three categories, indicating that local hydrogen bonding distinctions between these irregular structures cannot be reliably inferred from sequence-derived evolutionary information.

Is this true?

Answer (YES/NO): NO